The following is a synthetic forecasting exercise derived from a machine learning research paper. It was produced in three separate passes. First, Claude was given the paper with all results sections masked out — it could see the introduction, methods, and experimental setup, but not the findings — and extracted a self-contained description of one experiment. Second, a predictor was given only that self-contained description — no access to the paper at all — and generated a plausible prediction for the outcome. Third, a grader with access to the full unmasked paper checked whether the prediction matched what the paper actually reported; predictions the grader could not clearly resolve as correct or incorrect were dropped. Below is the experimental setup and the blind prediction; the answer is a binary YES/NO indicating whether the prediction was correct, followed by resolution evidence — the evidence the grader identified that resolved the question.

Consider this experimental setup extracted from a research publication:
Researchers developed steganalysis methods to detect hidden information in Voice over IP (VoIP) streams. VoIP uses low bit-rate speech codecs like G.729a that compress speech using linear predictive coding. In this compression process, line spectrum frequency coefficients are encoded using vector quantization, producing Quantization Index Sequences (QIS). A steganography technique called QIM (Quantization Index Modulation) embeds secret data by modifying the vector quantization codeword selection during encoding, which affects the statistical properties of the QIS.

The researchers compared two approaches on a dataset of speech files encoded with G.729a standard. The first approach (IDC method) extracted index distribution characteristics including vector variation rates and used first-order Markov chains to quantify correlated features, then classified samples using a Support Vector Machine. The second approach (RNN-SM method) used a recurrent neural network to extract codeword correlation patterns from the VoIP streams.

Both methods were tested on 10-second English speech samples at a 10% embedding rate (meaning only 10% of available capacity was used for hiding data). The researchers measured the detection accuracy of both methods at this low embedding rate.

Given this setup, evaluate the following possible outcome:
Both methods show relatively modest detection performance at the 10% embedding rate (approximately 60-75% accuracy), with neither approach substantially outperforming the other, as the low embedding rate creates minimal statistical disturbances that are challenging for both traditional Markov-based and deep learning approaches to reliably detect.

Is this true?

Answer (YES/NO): NO